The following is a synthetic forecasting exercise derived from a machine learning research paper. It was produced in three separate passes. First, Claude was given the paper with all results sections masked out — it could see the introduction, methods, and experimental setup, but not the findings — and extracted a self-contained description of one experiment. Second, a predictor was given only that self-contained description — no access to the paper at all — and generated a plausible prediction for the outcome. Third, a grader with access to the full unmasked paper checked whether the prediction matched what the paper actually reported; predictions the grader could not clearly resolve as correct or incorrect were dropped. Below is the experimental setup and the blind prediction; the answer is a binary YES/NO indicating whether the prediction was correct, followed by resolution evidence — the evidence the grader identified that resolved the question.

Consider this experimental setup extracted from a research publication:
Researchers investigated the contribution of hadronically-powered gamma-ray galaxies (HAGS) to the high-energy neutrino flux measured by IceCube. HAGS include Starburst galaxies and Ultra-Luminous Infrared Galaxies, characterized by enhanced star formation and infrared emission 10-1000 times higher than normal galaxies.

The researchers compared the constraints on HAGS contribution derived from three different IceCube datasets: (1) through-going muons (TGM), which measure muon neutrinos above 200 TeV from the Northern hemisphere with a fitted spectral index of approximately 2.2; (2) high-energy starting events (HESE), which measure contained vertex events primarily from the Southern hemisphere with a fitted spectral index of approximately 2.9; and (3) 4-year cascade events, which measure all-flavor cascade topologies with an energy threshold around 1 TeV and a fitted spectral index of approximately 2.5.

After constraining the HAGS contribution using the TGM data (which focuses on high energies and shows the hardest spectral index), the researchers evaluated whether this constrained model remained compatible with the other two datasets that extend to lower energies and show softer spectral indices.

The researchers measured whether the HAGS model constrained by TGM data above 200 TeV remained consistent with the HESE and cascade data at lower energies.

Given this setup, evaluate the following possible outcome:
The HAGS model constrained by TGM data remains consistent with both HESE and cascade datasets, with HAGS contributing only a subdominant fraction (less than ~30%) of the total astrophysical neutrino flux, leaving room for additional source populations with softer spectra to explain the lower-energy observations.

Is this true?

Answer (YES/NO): NO